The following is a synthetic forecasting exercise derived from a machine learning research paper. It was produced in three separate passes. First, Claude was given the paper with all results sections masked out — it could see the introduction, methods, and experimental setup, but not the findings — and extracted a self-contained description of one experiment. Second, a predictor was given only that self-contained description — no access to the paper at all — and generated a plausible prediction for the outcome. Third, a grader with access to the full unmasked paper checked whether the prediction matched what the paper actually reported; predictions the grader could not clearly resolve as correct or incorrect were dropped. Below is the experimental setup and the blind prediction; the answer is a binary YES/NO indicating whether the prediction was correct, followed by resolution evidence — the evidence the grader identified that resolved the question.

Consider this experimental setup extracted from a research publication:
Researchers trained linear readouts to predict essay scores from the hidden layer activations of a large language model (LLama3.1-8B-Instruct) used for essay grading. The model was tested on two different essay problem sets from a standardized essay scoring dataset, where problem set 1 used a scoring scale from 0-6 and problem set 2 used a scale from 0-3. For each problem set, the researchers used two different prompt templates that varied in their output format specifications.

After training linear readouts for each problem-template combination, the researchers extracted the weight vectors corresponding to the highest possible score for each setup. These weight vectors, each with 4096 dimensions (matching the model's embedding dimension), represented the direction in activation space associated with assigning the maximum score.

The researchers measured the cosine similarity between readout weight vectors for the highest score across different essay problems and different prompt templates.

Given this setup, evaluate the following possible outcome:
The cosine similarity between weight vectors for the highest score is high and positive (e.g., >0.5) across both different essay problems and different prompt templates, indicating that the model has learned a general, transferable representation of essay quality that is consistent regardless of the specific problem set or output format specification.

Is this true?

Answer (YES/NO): YES